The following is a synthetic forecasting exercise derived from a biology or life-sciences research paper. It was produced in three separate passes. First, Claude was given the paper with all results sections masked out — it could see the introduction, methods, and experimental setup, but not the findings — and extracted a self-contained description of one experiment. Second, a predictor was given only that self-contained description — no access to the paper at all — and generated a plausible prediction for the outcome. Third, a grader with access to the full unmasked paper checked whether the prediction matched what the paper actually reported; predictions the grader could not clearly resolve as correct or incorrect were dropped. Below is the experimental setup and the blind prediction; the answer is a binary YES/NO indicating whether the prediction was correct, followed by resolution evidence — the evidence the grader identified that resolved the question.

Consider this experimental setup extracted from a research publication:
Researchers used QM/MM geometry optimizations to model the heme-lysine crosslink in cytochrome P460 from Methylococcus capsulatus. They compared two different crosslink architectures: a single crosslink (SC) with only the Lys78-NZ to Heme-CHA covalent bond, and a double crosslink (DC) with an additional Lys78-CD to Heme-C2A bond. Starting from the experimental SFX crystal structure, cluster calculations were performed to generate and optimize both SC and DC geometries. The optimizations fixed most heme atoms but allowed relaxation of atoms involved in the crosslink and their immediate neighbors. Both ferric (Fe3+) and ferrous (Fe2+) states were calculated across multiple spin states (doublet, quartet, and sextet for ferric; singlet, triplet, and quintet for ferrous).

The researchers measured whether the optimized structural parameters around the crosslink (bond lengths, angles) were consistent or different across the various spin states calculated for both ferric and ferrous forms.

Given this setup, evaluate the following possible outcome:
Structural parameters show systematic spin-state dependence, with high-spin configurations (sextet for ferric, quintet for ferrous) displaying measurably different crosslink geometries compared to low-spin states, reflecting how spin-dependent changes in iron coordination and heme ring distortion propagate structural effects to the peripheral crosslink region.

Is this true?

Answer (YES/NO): YES